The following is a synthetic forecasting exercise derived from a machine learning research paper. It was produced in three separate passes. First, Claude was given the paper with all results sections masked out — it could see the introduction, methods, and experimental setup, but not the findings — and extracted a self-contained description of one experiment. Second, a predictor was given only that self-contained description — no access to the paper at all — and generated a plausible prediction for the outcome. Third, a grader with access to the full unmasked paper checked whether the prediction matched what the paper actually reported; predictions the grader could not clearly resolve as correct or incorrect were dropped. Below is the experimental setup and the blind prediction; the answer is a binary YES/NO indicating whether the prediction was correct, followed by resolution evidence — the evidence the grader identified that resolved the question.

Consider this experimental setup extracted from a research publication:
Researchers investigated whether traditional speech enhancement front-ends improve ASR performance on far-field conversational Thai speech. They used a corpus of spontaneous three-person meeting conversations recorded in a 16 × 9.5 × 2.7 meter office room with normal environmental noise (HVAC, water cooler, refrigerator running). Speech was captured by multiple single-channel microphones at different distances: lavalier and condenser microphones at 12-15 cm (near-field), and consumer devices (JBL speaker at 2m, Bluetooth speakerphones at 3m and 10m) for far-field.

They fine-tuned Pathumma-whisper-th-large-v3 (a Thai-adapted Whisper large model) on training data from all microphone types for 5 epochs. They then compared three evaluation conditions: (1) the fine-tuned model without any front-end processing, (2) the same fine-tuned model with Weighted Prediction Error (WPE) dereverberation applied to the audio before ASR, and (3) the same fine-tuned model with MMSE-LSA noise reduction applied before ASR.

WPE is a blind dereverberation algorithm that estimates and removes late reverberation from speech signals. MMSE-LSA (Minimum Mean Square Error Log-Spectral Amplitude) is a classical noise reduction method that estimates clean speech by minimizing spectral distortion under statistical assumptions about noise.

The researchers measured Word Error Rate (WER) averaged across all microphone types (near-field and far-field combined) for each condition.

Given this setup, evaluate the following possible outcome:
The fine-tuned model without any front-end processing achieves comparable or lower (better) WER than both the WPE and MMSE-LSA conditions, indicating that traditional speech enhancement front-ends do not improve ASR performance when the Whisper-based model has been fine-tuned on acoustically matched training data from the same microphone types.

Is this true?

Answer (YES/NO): YES